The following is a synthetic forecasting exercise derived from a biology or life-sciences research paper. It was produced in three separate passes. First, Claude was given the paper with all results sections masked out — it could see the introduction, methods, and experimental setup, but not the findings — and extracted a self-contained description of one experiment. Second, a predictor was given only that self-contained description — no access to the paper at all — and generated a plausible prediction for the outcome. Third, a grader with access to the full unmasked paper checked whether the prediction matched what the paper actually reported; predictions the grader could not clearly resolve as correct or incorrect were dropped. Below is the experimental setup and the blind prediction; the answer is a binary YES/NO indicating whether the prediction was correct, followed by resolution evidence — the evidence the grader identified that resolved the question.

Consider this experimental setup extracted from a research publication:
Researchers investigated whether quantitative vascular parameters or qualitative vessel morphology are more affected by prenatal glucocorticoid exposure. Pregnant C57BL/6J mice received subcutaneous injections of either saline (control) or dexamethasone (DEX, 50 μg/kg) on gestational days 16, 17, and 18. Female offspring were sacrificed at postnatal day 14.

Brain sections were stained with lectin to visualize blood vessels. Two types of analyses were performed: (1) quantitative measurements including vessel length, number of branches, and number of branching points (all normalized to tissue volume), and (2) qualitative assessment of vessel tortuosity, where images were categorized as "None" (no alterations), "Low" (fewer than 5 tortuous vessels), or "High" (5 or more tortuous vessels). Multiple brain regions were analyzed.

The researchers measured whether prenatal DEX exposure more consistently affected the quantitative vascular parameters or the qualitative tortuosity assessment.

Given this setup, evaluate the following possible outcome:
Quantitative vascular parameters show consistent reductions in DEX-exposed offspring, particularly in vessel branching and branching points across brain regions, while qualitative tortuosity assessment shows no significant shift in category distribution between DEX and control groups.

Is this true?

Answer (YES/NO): NO